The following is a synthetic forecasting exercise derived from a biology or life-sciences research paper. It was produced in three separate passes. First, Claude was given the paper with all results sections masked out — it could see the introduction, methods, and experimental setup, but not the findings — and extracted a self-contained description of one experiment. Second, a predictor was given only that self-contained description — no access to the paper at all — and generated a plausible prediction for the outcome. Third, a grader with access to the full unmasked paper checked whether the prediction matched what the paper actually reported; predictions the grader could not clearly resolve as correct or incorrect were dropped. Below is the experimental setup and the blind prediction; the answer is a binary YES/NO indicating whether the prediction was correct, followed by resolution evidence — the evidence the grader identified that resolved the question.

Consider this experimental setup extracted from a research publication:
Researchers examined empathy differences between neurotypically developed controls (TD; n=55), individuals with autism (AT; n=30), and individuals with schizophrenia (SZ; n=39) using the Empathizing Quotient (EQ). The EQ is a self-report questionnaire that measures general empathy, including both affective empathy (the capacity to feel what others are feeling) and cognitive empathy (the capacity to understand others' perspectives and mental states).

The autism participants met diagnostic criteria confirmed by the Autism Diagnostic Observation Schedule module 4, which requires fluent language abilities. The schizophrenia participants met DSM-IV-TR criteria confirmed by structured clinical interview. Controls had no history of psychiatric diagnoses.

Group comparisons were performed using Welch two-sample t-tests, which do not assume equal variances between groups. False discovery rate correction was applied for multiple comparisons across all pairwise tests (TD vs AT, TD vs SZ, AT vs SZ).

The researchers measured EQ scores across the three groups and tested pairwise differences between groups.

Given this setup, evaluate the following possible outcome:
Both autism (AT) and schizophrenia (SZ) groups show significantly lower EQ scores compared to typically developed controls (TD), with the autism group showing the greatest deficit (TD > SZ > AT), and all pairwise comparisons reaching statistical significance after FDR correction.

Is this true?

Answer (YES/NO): YES